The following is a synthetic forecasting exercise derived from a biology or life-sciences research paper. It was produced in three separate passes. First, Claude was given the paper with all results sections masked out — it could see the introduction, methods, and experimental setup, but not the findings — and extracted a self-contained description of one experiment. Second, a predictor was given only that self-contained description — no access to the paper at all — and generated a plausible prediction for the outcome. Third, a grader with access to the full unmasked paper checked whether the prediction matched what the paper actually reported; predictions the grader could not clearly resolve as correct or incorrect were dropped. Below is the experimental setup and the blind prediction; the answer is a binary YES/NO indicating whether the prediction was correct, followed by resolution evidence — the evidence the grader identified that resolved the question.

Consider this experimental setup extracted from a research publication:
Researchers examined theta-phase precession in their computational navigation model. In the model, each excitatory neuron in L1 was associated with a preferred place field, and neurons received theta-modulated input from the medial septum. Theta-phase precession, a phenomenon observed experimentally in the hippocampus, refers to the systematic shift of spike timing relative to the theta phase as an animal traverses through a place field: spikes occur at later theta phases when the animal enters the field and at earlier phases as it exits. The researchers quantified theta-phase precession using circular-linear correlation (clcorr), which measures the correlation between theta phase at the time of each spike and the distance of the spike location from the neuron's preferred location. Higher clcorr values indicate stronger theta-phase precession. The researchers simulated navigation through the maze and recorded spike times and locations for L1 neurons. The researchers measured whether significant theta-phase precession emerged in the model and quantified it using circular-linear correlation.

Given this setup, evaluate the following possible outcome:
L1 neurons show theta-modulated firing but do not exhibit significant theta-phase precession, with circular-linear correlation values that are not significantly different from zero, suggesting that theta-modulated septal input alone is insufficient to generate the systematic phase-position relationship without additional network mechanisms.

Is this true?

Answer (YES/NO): NO